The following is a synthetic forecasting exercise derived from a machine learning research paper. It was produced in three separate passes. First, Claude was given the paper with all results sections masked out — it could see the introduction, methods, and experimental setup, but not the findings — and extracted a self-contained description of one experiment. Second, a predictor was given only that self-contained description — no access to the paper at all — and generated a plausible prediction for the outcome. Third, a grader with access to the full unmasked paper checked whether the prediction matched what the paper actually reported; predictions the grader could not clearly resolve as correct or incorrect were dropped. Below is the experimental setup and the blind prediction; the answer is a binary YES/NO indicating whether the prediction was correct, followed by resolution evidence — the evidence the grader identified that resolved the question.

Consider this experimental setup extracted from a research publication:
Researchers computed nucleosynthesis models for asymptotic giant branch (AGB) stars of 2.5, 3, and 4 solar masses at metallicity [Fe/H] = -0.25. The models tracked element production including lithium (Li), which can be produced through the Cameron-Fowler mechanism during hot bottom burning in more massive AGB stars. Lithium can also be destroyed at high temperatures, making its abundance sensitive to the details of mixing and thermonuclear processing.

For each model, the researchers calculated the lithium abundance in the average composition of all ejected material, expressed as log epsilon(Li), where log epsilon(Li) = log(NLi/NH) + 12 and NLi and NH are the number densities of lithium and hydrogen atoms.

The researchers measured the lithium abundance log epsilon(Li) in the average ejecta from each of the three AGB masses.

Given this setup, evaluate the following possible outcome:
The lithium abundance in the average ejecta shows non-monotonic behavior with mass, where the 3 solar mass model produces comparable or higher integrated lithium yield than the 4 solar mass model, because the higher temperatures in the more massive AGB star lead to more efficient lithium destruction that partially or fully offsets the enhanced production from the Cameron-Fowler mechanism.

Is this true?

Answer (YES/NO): NO